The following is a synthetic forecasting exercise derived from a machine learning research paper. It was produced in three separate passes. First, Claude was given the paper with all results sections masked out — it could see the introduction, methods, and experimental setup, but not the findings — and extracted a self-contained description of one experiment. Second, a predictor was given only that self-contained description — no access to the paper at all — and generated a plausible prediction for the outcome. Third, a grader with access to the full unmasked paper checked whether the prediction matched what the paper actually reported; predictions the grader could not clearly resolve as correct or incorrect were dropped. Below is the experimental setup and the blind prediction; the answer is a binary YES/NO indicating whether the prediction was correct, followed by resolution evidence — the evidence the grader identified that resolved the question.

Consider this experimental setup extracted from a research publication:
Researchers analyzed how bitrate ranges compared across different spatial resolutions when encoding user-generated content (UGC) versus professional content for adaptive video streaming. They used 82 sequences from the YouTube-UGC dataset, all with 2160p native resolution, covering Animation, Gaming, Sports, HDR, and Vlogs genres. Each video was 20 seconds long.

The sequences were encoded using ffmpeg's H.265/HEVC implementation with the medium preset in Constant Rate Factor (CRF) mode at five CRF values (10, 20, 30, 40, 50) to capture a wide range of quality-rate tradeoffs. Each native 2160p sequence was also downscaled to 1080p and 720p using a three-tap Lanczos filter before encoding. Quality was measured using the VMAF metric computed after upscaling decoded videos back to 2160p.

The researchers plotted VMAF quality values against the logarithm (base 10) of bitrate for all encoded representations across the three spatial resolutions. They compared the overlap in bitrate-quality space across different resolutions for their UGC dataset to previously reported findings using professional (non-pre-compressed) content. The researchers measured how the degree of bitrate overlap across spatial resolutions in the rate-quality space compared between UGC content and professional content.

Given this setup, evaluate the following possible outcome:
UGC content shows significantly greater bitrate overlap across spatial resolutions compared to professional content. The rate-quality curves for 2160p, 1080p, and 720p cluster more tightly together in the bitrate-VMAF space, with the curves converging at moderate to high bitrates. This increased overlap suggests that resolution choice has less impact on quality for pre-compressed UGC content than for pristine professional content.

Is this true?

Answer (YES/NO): YES